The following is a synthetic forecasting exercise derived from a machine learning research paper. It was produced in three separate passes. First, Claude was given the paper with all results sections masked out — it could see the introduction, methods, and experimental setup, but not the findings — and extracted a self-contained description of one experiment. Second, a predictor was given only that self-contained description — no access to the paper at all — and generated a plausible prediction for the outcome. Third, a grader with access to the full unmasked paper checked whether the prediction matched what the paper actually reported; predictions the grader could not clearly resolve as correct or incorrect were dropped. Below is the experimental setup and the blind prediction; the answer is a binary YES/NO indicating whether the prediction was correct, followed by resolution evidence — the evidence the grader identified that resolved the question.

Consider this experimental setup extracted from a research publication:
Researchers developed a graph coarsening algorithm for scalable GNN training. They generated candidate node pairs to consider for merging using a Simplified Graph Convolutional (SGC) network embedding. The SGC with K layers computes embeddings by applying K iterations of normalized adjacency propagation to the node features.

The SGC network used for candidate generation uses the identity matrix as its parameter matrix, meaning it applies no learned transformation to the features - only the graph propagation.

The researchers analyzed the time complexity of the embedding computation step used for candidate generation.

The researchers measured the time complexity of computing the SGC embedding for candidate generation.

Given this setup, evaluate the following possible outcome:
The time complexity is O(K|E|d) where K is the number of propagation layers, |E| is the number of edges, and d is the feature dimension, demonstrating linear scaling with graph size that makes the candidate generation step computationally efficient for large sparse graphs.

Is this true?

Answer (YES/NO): NO